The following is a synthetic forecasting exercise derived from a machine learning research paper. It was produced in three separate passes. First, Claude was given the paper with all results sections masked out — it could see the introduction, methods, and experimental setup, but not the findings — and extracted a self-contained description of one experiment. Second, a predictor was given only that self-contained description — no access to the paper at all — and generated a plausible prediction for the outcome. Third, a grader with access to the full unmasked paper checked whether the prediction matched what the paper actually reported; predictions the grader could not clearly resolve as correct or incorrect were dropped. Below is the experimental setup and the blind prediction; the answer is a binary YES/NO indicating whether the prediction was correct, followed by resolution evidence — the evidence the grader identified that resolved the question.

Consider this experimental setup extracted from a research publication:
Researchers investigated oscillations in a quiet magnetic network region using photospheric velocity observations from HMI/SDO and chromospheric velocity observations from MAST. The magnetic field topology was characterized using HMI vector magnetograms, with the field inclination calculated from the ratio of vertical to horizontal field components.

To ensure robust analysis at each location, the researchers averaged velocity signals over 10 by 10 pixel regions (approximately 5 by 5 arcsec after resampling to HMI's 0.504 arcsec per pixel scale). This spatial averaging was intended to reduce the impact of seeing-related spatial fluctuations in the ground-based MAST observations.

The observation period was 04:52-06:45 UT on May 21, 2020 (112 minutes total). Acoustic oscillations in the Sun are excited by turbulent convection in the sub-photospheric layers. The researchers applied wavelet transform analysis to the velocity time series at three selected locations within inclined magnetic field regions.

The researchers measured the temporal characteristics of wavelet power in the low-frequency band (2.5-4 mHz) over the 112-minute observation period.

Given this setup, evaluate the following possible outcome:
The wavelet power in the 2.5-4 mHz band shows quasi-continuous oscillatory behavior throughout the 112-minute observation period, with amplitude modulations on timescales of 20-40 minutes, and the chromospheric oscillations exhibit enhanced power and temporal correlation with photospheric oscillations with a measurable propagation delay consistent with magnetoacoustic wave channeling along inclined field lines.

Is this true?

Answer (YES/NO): NO